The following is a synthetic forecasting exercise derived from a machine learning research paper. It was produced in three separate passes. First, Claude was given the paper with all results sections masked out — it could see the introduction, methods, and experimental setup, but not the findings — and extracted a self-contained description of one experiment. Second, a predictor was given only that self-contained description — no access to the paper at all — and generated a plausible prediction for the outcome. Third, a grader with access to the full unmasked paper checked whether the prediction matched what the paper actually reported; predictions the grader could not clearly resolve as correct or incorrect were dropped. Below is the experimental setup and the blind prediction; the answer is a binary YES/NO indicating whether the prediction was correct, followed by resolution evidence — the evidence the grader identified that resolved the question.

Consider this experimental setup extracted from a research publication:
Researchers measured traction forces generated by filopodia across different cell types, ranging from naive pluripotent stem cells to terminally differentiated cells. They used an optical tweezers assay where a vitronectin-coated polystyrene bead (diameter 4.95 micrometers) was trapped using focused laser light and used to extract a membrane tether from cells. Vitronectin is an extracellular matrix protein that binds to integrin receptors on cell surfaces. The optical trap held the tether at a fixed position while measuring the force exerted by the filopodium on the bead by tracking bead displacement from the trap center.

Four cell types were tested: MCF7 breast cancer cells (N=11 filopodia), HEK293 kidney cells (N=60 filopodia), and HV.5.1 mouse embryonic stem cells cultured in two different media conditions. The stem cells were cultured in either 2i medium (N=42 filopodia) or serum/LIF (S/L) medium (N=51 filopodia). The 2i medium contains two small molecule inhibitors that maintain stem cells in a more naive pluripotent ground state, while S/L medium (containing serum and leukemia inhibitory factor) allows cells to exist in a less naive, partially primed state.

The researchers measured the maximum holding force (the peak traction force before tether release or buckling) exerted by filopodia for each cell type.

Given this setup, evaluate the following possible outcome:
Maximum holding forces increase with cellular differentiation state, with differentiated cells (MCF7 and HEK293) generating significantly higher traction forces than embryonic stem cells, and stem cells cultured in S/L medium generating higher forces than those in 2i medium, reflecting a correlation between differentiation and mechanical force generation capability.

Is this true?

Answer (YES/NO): NO